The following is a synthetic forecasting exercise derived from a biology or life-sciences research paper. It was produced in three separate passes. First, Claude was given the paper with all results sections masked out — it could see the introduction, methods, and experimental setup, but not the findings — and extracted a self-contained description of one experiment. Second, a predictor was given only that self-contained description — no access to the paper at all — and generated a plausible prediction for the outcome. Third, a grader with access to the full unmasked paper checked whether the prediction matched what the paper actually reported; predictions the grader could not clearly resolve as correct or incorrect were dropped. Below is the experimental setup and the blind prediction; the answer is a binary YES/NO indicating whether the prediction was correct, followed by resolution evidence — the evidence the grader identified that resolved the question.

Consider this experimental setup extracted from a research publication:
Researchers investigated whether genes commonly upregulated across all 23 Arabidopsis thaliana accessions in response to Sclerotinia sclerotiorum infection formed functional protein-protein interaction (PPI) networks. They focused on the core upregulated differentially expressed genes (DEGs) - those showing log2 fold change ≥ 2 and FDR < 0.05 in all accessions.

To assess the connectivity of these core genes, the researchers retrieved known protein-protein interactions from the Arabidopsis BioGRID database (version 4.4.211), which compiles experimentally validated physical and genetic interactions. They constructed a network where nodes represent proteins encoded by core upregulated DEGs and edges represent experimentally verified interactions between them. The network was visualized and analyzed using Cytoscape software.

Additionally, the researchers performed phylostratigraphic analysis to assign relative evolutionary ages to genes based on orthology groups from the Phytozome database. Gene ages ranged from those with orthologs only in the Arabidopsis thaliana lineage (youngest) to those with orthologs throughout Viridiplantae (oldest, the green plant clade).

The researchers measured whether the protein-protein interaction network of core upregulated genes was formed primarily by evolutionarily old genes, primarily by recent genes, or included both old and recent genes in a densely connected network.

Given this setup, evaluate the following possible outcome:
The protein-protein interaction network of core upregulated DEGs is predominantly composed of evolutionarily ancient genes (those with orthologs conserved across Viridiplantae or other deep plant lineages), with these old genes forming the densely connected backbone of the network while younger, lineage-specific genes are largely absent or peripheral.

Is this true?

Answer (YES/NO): NO